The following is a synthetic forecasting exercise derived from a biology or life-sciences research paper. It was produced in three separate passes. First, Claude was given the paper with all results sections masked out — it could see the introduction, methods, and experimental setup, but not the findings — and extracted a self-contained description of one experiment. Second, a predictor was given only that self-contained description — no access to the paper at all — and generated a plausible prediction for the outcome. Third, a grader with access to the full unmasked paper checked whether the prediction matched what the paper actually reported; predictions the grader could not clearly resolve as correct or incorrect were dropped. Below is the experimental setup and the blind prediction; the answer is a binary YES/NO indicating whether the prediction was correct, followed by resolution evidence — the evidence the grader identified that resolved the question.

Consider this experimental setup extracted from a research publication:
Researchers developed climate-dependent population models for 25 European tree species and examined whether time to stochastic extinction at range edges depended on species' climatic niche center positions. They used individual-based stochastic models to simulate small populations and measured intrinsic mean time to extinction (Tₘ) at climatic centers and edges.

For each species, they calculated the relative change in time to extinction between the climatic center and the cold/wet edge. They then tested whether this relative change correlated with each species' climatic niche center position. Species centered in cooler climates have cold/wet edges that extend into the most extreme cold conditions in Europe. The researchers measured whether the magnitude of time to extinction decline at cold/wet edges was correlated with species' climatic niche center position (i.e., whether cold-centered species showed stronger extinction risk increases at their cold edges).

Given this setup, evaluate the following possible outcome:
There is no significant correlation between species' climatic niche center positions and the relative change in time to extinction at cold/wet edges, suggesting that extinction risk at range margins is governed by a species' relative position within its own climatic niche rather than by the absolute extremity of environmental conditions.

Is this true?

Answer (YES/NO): YES